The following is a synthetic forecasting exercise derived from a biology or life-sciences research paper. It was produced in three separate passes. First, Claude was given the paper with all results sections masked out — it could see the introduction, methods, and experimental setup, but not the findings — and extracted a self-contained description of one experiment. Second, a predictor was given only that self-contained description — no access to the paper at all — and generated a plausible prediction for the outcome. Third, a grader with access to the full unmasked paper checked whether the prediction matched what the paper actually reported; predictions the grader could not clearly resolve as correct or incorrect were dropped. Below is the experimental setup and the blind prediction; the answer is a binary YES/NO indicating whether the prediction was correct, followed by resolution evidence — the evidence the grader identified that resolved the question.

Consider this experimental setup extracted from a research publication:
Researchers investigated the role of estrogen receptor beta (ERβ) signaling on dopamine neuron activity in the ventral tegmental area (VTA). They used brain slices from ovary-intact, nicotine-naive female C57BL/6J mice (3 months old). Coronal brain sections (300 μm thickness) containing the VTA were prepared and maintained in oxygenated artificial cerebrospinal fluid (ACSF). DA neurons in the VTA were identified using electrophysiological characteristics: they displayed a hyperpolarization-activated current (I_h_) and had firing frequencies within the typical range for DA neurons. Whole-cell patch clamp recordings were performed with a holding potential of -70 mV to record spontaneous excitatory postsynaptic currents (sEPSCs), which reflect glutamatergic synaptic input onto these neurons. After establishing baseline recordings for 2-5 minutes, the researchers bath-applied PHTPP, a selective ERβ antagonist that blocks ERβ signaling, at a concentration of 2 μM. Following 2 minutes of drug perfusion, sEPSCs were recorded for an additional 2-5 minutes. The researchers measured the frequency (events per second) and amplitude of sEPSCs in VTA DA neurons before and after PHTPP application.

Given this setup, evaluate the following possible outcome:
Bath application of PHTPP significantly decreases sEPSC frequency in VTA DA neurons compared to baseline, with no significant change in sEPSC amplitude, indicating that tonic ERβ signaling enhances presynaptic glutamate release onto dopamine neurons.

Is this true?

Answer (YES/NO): NO